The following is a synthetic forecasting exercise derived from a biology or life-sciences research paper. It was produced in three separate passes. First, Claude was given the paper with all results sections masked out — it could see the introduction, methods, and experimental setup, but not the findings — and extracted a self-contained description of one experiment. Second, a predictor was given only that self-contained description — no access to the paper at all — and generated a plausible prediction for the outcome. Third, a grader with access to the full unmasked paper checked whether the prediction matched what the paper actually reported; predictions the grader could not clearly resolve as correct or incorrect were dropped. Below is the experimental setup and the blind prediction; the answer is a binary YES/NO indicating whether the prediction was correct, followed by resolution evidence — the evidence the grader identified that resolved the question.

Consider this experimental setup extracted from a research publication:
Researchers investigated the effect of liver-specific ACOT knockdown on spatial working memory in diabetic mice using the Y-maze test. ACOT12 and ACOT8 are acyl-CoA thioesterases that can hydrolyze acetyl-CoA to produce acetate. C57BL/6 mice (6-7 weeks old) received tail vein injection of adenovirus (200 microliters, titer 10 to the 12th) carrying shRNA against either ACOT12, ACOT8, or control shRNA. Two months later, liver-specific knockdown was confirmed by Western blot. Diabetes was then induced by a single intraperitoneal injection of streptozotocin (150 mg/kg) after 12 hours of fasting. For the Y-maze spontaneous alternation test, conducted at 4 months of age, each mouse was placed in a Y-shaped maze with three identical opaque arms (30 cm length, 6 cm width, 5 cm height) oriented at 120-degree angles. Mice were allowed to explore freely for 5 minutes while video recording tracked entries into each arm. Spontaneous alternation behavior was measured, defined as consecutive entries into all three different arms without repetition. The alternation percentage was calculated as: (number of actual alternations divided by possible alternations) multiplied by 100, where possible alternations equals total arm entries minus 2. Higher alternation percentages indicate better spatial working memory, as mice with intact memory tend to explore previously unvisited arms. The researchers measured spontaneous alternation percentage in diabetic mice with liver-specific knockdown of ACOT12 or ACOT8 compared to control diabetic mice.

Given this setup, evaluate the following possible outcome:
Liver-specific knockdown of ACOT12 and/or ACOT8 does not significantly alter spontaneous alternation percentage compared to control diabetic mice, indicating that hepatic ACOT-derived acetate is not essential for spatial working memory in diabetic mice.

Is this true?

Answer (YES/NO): YES